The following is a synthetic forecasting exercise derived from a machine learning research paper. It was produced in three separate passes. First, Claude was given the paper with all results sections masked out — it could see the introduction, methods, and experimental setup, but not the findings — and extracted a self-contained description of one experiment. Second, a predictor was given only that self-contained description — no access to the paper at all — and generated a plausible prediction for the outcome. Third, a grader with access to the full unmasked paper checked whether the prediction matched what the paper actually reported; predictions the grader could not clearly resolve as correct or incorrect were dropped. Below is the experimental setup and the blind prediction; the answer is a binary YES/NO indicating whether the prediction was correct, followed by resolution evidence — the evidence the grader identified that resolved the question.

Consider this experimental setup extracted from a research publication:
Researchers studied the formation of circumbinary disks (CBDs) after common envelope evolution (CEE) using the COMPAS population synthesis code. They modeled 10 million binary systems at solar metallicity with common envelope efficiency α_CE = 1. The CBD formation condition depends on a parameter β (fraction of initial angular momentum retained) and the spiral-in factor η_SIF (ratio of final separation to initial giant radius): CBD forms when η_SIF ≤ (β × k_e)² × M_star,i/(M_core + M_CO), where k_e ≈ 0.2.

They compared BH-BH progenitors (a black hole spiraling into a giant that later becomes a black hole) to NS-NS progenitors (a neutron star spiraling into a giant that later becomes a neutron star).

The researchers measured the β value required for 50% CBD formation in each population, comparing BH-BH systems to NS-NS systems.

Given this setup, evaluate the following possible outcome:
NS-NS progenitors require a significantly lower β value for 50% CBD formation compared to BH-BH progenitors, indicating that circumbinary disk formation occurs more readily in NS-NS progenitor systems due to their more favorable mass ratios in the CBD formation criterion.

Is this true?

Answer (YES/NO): NO